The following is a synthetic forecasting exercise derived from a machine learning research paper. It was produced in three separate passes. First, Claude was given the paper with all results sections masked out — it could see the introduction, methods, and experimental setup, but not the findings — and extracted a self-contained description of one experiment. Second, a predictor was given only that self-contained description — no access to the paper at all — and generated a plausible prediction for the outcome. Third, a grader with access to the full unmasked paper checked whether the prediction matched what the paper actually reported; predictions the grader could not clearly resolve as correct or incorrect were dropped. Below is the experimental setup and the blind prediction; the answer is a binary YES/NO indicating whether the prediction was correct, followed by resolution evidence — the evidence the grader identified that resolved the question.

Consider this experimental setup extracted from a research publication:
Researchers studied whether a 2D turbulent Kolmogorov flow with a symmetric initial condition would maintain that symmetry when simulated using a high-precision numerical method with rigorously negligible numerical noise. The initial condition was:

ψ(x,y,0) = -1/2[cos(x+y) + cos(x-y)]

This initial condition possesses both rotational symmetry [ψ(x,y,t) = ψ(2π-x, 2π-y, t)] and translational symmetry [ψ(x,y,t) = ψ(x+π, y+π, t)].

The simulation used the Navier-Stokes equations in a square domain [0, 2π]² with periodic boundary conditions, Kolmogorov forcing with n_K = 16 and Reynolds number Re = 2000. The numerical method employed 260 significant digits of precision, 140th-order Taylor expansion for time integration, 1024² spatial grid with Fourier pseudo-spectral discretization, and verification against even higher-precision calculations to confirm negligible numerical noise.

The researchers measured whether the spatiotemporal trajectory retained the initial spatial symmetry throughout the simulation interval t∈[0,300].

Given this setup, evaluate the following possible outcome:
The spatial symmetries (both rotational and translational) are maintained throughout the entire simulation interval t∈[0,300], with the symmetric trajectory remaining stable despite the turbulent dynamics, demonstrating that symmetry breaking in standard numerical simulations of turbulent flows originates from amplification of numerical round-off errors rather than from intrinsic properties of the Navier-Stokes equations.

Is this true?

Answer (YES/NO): YES